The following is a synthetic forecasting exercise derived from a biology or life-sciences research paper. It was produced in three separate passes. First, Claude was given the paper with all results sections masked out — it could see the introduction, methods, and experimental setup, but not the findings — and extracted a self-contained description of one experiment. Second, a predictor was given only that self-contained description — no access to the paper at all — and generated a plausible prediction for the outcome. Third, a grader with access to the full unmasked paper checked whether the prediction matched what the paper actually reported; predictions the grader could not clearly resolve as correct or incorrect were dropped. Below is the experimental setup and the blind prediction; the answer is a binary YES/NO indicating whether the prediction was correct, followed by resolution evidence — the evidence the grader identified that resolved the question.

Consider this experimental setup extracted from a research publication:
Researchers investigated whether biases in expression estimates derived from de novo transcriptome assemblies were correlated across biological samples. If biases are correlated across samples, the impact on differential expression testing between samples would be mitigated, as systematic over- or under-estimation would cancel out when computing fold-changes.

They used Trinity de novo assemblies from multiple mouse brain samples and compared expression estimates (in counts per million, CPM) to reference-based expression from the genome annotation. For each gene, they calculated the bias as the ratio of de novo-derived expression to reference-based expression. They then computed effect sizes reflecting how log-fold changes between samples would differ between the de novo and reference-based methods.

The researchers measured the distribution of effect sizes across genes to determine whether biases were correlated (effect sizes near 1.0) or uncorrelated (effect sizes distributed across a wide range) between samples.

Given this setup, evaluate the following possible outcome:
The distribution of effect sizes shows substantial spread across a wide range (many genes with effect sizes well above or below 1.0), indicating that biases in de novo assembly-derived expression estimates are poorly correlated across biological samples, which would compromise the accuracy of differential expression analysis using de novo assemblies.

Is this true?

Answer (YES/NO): NO